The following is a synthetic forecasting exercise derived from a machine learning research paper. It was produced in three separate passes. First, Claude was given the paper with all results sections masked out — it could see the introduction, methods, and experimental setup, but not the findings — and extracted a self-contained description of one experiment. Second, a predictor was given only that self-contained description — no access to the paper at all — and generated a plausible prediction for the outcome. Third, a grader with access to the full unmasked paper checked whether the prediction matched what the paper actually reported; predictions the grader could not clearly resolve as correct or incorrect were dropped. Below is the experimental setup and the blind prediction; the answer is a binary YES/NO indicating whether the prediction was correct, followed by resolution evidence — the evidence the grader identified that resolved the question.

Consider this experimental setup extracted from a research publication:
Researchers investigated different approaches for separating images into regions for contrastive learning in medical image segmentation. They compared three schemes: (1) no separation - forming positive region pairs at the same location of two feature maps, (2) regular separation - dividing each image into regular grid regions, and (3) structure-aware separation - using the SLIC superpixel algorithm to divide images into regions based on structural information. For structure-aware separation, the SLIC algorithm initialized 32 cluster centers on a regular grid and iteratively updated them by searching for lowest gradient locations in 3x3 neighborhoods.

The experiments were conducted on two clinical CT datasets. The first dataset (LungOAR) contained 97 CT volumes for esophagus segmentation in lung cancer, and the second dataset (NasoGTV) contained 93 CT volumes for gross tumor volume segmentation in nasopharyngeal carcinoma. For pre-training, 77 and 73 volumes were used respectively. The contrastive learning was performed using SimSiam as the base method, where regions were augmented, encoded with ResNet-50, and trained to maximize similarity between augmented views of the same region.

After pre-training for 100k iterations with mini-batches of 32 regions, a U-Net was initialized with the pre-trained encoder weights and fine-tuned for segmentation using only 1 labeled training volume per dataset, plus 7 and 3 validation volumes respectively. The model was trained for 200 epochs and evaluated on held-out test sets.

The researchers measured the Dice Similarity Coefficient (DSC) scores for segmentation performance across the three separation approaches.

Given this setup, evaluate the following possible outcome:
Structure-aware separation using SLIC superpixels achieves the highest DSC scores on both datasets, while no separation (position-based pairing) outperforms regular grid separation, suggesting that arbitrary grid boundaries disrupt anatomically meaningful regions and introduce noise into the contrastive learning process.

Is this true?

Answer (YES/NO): NO